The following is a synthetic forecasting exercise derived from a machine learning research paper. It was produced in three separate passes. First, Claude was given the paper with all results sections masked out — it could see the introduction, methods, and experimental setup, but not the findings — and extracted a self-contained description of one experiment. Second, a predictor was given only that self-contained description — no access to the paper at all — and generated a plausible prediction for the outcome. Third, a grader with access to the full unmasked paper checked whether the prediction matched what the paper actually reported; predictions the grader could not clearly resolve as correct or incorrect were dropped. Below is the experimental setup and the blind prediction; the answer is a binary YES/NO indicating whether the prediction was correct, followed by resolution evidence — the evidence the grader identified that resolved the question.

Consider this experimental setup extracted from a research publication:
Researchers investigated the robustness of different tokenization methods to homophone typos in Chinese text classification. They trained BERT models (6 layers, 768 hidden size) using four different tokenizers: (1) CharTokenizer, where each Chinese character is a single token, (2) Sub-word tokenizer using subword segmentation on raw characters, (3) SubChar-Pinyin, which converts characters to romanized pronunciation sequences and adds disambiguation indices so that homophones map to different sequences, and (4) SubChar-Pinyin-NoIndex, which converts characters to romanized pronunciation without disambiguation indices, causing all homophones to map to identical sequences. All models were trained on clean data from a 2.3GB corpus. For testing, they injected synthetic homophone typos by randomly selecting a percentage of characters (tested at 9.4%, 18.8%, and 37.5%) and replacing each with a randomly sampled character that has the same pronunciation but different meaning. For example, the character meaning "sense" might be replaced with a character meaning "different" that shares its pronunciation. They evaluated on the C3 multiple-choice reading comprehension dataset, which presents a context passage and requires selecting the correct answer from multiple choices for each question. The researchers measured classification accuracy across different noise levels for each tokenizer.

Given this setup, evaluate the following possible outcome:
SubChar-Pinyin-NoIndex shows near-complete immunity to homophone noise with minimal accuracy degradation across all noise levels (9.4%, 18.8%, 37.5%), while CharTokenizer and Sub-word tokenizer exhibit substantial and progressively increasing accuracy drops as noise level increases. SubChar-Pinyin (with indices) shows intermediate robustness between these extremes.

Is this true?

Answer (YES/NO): NO